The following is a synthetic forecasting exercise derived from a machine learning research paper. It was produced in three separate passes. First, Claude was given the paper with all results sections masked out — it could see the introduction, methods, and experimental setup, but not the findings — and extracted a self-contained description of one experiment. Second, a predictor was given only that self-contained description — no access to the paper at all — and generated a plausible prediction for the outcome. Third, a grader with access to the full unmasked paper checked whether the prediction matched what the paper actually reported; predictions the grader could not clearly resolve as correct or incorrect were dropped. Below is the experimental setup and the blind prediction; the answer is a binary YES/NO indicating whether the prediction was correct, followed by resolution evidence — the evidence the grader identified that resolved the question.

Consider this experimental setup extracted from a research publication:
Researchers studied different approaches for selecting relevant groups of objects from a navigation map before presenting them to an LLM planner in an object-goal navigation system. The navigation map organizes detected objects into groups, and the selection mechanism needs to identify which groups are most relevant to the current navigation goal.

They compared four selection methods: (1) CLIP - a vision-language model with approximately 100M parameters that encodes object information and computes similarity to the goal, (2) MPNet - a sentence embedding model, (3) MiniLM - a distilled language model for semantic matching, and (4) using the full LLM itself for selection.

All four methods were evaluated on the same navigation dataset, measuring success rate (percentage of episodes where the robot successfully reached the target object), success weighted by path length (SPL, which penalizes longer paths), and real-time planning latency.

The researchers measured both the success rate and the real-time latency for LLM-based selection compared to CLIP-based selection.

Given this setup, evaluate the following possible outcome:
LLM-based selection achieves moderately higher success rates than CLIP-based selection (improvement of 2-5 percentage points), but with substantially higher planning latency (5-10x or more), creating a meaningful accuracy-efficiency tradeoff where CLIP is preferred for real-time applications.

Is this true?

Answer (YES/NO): NO